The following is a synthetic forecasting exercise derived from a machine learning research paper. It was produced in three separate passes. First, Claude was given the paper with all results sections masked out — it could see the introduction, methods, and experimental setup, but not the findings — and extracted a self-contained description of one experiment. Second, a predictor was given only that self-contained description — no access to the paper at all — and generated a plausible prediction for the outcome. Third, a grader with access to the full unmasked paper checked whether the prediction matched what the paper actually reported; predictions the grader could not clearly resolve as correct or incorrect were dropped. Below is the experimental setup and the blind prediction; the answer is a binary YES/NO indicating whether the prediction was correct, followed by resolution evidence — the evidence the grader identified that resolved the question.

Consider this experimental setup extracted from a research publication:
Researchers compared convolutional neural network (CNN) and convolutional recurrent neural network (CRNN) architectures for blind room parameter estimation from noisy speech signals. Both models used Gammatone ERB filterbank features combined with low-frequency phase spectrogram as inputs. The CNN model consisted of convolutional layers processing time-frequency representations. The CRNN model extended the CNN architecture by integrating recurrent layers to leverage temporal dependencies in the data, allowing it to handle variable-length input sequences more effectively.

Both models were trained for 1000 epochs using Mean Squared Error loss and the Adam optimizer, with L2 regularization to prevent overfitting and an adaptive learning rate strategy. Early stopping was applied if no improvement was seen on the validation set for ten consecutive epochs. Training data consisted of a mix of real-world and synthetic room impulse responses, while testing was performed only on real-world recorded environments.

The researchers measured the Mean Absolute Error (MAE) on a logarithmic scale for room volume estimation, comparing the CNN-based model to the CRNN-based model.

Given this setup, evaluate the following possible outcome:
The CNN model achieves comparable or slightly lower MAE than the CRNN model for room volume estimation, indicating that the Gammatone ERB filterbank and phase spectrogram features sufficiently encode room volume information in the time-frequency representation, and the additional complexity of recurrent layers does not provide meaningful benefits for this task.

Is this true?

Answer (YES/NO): NO